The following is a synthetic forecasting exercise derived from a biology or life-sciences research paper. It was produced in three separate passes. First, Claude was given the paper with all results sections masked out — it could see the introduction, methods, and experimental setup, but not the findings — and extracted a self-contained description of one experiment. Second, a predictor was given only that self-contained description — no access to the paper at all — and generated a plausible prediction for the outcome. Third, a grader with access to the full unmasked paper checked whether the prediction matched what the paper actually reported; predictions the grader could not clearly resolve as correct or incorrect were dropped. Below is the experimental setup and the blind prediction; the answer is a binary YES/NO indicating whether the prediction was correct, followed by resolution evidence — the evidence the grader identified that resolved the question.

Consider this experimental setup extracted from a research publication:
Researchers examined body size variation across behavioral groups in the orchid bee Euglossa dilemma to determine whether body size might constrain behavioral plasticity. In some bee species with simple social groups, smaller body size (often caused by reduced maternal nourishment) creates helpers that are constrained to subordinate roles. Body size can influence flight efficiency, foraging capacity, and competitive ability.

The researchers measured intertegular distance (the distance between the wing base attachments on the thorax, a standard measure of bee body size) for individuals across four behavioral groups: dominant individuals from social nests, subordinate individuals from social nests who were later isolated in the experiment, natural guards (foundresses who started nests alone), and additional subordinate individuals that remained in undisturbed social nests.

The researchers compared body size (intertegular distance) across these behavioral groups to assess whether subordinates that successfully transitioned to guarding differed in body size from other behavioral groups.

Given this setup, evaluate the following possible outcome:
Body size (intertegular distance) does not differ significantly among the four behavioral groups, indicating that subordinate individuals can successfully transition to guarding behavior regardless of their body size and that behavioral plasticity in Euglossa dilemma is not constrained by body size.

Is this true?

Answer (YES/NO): YES